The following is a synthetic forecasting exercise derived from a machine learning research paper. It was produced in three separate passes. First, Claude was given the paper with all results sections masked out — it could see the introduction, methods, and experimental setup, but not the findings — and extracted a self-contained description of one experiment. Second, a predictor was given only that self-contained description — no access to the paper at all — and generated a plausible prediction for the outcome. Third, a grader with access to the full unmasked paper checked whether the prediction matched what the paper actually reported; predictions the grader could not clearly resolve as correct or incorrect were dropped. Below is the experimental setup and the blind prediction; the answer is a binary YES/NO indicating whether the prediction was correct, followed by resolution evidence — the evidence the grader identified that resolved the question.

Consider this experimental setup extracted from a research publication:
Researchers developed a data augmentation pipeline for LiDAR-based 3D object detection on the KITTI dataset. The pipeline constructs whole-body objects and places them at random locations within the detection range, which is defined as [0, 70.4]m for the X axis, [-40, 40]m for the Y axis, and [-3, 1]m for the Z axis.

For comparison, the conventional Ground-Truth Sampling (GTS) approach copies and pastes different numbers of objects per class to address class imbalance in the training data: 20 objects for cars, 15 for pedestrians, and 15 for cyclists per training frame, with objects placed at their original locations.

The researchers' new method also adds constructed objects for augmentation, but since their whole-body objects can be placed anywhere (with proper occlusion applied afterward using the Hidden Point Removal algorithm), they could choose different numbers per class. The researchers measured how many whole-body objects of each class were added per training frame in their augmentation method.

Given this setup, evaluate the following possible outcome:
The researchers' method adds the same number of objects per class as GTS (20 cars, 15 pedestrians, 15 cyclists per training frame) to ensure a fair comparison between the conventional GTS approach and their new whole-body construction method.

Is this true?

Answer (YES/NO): NO